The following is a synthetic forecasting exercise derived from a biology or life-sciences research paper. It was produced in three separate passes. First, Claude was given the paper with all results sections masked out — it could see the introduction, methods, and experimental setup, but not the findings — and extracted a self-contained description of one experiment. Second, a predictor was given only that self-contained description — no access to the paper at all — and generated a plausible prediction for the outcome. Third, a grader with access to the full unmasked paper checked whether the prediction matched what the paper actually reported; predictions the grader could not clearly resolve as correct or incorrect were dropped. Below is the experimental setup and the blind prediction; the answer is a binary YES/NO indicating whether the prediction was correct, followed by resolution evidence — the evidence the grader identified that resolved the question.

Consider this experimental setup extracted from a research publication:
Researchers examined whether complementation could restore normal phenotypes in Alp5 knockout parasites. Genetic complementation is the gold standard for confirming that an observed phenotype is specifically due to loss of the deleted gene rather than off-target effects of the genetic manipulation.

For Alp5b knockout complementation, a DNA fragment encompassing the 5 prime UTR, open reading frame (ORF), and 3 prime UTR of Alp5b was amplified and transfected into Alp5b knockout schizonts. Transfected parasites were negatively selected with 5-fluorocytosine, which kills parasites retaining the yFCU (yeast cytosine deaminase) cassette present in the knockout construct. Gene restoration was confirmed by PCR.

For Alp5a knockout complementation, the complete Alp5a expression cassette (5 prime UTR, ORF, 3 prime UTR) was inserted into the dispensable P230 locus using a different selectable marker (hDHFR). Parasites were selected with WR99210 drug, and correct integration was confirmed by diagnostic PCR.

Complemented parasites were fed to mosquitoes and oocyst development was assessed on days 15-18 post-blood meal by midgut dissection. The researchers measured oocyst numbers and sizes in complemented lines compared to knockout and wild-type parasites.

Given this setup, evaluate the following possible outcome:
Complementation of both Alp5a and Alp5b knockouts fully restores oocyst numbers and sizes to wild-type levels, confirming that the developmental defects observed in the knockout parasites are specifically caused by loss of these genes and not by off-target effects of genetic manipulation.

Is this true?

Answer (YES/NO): YES